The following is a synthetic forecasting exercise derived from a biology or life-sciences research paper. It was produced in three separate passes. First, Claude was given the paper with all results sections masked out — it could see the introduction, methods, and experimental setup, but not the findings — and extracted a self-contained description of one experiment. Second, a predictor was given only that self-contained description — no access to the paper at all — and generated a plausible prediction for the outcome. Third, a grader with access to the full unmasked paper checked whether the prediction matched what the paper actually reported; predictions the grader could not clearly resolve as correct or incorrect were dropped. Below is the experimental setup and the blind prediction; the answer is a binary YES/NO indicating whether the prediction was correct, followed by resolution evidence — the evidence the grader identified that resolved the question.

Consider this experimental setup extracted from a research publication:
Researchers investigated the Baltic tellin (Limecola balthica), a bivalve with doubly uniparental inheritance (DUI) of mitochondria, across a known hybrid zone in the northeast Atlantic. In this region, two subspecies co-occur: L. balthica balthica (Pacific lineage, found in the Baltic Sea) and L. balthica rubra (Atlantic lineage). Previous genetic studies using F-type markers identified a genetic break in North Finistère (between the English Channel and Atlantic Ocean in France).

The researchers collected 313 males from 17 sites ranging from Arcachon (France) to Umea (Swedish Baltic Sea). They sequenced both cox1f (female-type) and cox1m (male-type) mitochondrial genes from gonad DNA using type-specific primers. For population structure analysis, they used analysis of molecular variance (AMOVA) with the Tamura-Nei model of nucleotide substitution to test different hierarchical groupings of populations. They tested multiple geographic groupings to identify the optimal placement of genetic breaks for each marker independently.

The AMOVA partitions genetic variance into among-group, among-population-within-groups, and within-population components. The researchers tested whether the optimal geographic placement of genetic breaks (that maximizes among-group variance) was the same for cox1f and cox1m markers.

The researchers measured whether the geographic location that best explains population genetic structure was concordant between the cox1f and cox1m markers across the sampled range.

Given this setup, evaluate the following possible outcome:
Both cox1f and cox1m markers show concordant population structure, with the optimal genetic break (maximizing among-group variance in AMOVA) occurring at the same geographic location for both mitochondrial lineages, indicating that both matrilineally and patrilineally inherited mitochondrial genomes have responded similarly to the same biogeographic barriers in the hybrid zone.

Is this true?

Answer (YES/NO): NO